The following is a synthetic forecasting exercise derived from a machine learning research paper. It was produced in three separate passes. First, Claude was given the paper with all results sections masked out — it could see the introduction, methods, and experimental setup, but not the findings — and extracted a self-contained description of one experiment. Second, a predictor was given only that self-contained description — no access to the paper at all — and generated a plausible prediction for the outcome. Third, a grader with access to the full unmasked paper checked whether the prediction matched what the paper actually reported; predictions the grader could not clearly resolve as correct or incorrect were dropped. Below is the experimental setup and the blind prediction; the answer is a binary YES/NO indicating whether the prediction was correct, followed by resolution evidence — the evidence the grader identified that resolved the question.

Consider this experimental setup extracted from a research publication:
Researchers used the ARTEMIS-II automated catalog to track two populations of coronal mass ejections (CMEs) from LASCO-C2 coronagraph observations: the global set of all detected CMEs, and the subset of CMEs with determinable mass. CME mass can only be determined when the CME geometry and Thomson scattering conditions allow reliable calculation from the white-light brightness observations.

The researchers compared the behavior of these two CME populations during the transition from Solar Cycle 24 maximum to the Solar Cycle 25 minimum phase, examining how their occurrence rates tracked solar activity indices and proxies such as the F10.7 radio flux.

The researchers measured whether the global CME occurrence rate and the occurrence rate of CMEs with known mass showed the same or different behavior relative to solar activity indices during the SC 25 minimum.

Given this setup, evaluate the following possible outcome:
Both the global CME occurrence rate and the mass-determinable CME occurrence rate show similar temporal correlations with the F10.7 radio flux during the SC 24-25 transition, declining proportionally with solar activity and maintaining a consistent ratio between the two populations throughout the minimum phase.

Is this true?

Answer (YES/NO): NO